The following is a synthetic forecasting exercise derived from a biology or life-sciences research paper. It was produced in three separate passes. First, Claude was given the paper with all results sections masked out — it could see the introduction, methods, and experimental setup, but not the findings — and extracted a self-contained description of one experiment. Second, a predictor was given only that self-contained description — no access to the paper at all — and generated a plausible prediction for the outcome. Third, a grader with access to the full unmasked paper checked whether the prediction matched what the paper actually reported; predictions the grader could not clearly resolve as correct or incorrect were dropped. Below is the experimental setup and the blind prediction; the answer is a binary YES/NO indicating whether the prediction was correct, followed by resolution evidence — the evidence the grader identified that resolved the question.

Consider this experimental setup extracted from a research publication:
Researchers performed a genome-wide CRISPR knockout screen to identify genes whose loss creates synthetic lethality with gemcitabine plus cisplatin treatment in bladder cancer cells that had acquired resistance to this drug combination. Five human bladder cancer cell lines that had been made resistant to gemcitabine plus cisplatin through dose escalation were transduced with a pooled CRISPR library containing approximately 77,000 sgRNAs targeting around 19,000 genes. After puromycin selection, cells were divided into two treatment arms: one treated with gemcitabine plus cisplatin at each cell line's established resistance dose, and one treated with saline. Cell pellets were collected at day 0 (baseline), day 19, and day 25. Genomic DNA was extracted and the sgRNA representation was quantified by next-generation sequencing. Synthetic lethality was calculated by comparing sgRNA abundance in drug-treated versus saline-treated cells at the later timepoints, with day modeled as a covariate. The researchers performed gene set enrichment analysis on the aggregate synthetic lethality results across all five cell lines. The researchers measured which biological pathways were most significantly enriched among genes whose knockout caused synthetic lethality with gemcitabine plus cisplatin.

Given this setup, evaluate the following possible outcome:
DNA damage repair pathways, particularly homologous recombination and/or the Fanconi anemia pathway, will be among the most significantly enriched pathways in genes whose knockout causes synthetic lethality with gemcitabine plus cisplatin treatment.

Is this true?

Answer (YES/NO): YES